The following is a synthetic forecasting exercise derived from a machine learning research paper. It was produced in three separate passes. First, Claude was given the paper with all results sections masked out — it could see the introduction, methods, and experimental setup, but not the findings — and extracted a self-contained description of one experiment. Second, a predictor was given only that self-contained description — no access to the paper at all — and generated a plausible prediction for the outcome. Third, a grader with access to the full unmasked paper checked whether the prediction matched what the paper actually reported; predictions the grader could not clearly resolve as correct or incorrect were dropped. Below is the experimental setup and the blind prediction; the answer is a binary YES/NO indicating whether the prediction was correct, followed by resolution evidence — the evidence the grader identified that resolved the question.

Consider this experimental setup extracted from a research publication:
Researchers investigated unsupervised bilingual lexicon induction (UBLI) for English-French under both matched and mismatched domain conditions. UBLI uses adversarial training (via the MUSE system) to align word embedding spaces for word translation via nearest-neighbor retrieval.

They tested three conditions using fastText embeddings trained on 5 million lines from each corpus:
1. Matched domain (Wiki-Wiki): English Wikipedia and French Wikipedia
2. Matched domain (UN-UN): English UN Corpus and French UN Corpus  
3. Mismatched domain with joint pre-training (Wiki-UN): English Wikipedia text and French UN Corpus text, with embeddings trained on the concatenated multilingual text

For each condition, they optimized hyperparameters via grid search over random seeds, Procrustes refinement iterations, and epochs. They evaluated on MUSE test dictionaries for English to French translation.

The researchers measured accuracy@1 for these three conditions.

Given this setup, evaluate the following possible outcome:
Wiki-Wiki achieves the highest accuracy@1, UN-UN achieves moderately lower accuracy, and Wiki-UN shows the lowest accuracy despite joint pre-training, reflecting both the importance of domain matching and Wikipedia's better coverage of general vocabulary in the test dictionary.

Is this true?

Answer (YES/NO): YES